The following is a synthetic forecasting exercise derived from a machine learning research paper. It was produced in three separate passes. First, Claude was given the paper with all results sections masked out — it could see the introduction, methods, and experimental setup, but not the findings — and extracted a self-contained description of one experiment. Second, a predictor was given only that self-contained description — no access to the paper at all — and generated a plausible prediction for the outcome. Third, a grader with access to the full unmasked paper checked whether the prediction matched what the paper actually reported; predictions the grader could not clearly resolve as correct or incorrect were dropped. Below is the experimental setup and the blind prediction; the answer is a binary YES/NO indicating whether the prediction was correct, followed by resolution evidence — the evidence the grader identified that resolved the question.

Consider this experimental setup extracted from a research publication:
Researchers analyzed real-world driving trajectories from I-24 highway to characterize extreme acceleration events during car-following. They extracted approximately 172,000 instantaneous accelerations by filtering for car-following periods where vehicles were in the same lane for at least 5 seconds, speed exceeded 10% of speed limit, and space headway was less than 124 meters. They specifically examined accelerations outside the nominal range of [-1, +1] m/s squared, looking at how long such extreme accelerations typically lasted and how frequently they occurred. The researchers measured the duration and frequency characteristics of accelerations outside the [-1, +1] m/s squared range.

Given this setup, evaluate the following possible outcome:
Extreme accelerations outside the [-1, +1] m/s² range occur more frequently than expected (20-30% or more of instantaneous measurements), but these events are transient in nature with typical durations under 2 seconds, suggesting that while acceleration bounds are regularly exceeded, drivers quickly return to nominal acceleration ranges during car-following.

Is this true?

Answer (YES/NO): NO